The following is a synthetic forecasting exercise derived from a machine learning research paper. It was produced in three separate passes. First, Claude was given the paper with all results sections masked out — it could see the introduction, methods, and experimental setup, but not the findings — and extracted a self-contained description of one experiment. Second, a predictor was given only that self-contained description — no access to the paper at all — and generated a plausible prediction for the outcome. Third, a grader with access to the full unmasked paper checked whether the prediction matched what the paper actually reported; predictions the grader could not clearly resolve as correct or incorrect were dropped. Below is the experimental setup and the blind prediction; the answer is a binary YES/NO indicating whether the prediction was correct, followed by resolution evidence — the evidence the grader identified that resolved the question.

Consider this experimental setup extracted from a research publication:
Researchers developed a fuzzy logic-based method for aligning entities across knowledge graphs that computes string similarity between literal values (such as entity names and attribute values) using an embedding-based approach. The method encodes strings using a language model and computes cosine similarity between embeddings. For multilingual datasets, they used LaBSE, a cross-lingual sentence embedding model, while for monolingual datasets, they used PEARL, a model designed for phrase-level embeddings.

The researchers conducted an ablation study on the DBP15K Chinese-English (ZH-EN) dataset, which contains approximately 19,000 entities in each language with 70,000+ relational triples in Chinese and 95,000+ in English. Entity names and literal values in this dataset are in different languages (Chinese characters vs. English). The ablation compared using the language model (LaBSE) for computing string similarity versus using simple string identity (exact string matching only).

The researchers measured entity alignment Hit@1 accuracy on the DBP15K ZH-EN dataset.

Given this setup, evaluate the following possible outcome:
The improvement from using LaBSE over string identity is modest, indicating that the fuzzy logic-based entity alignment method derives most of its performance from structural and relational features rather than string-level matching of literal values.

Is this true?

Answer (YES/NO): YES